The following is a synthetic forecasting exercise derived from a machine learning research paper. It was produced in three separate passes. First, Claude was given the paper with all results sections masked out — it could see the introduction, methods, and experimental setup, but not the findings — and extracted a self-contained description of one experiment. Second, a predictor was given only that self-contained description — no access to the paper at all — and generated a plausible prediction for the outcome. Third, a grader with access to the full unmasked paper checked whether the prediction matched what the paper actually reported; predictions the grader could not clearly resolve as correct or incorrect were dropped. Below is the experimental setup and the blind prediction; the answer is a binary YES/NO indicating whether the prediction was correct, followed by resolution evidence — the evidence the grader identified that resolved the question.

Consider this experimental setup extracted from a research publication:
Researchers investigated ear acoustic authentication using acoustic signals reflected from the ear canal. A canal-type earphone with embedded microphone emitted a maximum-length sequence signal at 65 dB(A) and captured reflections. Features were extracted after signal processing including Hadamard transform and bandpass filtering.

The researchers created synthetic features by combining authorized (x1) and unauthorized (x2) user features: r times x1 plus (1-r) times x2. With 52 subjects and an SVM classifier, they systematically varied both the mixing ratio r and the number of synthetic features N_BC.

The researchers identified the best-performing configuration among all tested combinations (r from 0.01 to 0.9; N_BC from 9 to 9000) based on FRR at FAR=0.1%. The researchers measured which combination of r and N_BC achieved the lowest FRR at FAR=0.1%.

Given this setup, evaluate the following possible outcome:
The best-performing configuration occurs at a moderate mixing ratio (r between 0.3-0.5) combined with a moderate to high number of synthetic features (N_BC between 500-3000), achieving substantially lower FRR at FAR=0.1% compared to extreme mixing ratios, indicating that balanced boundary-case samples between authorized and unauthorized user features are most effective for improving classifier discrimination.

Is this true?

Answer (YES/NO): NO